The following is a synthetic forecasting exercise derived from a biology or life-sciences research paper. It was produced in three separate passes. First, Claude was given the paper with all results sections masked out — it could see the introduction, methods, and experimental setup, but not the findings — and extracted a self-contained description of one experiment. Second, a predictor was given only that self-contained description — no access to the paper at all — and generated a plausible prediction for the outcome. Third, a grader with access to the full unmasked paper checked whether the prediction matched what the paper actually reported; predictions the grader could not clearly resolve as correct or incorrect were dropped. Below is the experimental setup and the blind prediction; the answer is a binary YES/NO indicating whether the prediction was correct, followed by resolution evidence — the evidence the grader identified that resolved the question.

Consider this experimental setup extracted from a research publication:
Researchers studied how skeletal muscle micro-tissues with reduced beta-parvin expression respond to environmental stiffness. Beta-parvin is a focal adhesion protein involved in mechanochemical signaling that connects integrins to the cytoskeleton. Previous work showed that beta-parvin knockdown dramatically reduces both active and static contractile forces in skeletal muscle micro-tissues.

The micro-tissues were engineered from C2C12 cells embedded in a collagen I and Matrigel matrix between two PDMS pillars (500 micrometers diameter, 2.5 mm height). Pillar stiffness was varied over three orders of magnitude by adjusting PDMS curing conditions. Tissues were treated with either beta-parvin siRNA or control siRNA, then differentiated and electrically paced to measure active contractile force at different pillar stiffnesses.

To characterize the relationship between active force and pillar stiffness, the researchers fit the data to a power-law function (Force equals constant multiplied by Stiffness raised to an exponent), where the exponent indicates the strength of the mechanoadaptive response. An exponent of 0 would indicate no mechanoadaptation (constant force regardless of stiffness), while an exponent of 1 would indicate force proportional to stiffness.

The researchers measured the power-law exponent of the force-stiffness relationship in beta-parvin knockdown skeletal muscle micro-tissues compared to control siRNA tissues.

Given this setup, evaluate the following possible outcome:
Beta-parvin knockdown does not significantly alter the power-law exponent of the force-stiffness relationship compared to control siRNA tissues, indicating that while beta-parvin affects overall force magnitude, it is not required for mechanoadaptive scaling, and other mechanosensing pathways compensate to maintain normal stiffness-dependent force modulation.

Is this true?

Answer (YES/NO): YES